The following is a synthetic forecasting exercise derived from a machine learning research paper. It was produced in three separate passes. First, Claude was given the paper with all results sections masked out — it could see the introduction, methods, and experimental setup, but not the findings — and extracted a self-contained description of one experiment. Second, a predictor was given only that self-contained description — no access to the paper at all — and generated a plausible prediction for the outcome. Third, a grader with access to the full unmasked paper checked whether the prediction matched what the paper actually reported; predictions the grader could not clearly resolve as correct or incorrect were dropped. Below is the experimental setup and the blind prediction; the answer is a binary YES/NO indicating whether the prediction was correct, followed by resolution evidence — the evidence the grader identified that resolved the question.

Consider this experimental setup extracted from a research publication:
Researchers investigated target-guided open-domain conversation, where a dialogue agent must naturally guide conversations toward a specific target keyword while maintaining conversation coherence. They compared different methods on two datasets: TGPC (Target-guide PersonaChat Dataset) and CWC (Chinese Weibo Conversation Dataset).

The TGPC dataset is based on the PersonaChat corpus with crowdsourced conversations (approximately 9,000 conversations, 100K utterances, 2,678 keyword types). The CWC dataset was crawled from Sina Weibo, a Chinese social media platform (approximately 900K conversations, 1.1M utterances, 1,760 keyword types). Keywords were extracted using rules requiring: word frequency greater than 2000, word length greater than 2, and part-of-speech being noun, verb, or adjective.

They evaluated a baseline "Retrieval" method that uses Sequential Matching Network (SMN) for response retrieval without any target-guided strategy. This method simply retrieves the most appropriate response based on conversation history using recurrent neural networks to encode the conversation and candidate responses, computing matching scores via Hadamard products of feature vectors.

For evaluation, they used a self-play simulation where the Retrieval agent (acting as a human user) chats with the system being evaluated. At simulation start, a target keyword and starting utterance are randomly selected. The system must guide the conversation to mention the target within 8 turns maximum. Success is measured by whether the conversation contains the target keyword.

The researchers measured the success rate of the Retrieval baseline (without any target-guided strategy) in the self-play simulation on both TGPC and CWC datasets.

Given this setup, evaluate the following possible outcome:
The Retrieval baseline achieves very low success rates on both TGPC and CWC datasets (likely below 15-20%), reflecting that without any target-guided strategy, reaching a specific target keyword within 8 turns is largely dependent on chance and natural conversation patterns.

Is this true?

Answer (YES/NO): YES